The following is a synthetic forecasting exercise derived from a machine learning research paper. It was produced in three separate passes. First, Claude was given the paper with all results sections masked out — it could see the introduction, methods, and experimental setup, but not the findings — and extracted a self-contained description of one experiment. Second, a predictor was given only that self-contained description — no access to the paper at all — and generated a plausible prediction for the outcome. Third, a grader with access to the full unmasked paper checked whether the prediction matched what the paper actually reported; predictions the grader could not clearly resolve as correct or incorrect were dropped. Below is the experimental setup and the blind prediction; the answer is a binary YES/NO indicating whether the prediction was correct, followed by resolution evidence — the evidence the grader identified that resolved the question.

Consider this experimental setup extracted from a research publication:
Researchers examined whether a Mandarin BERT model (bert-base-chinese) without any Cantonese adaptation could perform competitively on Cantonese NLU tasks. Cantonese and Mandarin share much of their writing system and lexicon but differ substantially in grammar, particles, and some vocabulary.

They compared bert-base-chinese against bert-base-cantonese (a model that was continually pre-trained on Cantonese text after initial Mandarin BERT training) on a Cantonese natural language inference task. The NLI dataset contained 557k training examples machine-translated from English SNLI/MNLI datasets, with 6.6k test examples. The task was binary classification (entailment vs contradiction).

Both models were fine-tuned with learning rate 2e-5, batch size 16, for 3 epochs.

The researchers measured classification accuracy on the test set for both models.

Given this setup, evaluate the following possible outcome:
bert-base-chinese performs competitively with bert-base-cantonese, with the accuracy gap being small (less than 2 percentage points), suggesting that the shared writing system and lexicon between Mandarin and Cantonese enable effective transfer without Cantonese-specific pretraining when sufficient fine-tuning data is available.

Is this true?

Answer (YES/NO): YES